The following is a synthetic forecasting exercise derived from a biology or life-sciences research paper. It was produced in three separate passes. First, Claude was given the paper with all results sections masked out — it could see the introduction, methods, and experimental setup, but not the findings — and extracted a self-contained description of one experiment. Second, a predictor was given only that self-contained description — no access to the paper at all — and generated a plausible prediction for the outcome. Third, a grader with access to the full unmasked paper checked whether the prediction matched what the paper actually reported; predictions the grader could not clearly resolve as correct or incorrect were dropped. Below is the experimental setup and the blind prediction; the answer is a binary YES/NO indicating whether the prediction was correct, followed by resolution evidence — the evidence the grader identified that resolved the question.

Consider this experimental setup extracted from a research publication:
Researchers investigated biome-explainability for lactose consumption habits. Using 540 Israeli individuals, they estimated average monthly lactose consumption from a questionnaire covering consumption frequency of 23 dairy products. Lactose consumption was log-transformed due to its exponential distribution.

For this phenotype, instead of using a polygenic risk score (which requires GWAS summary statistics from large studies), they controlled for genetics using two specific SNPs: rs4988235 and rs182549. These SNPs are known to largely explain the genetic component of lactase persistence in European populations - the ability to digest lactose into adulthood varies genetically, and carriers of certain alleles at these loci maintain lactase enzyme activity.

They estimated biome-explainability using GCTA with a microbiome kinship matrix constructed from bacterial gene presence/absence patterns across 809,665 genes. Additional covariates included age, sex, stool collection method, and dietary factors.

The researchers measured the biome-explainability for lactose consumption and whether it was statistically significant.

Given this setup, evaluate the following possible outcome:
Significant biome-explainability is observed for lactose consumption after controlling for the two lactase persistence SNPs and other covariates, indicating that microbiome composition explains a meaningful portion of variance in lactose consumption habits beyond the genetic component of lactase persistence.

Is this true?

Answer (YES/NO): YES